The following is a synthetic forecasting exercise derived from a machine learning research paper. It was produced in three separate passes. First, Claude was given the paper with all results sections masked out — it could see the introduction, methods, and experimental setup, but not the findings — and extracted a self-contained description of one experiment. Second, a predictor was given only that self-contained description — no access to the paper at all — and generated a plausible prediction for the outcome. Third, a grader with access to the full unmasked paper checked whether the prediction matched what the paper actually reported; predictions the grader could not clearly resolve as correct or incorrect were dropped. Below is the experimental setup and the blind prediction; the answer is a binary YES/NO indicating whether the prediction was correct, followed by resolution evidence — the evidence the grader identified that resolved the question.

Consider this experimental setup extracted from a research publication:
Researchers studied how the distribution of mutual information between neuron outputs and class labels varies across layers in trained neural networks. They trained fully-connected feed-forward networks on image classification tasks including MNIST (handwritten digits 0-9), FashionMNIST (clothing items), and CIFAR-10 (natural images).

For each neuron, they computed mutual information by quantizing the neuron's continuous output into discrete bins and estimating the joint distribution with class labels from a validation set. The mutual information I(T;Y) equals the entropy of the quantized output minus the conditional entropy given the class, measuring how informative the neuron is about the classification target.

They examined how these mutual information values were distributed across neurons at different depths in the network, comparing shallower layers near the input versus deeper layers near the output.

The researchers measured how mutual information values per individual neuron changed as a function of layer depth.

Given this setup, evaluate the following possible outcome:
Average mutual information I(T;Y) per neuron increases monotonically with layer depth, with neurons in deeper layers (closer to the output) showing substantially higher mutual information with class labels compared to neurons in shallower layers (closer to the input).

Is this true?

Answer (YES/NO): YES